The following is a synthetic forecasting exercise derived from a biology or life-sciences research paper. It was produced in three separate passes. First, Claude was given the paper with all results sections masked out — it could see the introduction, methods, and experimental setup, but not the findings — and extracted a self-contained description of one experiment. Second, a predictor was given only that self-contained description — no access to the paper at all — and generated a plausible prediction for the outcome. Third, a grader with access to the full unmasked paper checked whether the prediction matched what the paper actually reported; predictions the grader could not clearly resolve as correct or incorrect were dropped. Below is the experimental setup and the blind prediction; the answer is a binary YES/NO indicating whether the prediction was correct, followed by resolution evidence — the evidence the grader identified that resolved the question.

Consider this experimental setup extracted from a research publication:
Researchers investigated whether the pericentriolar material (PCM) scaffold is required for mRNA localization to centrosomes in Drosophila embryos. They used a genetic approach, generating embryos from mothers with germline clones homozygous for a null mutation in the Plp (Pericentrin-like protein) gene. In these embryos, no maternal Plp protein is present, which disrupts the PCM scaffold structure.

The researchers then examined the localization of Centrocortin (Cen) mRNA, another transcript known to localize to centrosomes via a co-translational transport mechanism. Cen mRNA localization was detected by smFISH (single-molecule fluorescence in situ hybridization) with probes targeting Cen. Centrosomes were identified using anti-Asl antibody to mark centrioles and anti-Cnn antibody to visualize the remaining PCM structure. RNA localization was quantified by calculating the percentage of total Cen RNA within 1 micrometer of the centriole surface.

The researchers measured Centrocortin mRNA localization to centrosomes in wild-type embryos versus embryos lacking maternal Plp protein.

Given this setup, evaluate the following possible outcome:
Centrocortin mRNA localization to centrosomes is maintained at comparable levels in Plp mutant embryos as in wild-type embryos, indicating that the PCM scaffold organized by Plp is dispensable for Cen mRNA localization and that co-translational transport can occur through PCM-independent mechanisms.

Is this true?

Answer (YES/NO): NO